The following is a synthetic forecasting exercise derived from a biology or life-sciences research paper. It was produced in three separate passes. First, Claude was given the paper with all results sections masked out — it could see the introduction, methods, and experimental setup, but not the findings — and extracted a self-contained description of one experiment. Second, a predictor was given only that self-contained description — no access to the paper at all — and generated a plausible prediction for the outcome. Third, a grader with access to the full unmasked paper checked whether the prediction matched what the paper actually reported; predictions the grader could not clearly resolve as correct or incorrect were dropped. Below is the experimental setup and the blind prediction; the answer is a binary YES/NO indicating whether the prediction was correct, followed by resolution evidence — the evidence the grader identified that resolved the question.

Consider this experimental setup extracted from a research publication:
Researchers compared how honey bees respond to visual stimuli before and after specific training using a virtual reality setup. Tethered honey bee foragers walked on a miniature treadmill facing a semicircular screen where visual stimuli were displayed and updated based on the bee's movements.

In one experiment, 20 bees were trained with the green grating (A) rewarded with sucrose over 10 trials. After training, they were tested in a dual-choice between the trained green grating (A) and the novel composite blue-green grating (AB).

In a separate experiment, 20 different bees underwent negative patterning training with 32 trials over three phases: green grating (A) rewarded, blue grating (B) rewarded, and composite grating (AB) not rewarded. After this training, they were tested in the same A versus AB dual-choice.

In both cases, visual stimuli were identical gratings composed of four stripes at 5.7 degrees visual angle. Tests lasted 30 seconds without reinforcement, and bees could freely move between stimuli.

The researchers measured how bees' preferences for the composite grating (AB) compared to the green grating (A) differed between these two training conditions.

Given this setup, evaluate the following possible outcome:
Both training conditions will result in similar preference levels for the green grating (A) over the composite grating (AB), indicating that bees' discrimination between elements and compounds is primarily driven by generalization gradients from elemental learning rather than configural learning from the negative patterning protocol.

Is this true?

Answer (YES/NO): NO